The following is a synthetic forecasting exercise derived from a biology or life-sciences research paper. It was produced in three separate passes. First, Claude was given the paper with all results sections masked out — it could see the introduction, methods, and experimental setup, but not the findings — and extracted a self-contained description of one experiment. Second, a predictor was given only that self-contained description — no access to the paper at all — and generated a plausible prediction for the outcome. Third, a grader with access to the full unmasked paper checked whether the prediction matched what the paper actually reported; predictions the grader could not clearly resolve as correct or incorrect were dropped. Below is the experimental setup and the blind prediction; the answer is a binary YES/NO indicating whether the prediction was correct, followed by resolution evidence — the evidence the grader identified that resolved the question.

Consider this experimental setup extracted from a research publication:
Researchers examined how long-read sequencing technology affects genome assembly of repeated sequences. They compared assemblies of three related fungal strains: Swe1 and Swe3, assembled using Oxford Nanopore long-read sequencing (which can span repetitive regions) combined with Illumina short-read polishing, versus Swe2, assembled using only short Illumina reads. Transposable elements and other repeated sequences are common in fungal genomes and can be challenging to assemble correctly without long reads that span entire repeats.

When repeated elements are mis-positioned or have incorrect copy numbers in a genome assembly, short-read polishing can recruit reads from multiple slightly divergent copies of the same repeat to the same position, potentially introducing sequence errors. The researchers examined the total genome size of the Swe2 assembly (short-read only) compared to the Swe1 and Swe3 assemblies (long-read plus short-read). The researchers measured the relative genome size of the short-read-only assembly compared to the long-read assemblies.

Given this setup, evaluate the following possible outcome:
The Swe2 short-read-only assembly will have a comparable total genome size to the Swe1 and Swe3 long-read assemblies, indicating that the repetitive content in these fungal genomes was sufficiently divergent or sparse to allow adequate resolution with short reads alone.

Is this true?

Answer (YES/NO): NO